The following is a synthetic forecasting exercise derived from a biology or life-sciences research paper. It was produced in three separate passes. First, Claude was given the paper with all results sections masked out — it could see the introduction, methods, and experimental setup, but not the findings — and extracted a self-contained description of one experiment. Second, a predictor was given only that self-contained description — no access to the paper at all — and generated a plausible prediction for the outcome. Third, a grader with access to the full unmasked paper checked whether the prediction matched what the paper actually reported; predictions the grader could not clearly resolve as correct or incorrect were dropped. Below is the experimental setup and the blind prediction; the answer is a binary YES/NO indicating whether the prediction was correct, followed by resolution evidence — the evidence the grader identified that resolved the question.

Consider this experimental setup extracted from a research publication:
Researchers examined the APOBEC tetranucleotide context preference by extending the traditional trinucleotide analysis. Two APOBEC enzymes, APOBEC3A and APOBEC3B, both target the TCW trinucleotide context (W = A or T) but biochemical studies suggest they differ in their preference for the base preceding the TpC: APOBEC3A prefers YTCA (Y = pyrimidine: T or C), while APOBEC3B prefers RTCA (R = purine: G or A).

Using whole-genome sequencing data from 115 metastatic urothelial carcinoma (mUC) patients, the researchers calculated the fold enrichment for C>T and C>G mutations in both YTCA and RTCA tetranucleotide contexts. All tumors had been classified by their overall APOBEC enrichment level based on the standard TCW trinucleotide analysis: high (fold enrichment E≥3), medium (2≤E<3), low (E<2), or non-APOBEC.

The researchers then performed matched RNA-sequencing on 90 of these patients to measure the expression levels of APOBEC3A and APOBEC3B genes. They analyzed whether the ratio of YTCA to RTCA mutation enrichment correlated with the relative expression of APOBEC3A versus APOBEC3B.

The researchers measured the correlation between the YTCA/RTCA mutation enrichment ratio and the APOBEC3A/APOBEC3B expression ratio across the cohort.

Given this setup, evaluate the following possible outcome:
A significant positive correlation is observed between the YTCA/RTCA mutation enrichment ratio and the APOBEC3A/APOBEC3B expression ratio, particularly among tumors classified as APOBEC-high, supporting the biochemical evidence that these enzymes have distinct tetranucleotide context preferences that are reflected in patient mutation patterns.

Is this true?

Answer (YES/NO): NO